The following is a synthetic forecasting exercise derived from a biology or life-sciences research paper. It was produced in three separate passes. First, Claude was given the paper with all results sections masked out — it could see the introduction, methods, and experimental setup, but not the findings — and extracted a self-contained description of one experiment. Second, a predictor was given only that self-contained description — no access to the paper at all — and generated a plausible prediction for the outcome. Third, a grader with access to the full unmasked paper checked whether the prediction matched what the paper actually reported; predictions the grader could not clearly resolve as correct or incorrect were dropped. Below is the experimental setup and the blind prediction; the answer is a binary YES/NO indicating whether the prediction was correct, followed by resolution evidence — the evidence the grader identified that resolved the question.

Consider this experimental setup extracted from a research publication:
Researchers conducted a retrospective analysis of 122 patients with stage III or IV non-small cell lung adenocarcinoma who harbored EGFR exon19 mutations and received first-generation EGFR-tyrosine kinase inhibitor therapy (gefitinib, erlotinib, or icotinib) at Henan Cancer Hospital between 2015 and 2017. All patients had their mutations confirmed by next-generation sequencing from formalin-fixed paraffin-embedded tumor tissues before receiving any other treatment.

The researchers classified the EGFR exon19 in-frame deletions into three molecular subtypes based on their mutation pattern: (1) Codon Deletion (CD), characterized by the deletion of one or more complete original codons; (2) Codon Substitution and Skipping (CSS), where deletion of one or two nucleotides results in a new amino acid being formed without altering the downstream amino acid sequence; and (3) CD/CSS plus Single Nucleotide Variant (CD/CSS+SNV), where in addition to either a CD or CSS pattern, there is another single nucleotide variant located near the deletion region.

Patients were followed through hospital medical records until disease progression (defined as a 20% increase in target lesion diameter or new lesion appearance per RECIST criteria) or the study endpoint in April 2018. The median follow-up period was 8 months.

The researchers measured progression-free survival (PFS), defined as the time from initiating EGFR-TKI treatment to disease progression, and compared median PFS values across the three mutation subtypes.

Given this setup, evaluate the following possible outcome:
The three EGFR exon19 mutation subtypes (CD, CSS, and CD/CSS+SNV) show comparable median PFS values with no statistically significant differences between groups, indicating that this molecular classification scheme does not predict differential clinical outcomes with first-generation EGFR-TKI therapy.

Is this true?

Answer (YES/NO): NO